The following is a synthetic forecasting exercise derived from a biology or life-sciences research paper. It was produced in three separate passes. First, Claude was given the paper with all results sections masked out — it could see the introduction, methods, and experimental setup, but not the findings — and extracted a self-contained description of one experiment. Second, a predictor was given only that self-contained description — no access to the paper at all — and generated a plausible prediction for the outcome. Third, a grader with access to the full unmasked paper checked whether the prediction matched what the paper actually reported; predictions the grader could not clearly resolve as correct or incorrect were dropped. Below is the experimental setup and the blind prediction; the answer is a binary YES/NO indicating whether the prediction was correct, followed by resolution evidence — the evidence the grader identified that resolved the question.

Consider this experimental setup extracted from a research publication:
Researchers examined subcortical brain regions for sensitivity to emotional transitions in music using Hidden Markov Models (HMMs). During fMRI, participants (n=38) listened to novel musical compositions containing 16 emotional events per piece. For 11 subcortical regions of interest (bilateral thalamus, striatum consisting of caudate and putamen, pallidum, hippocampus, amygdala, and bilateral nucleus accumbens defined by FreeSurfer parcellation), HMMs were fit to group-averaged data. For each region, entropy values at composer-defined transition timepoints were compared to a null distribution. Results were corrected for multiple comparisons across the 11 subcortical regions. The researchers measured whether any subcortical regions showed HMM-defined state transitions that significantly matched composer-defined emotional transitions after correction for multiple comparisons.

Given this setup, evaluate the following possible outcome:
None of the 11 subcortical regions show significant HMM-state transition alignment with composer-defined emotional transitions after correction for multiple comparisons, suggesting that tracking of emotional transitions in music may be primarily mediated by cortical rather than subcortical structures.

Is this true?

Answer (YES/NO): YES